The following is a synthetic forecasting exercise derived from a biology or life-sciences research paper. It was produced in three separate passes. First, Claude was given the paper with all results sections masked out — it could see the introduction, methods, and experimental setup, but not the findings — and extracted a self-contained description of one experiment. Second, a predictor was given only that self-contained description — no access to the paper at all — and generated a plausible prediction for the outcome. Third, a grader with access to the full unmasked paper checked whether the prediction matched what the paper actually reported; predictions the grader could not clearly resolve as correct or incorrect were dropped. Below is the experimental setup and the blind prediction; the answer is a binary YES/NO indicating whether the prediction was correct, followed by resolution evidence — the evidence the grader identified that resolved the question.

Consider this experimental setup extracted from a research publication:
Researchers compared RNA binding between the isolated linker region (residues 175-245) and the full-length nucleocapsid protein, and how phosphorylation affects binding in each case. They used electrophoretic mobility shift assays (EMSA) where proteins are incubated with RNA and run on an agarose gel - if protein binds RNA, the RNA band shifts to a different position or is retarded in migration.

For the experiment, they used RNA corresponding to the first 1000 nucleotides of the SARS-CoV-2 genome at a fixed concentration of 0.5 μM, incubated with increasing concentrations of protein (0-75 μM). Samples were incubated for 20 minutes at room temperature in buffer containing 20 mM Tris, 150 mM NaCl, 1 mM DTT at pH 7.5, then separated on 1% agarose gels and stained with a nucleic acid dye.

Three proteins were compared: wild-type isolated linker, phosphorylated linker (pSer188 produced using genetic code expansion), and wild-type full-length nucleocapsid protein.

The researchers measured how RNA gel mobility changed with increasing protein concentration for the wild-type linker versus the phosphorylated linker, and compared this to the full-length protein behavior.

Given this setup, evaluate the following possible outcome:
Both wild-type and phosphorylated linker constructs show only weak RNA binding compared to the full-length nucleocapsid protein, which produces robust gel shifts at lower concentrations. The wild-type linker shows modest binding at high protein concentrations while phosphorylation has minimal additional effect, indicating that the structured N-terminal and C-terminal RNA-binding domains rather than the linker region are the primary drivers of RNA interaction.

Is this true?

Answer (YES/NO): NO